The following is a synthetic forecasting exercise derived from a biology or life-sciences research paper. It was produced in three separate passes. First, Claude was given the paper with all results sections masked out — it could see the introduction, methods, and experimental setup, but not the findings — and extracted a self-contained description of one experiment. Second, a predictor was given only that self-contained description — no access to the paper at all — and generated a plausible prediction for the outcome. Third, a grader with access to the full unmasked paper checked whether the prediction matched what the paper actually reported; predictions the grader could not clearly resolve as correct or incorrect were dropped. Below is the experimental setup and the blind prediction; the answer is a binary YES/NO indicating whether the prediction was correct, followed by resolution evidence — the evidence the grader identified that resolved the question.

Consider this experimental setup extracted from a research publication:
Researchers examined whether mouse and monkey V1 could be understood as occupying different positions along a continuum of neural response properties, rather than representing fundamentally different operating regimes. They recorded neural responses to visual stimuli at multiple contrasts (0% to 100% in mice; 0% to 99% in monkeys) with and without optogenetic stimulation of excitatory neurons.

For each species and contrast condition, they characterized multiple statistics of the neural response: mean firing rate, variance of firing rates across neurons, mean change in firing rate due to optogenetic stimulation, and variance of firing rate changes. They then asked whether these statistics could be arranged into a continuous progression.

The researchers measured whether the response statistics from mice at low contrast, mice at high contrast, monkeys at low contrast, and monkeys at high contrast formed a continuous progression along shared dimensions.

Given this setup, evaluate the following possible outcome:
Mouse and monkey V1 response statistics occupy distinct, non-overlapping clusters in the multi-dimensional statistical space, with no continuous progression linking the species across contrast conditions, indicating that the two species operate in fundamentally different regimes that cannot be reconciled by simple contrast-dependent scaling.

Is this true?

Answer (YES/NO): NO